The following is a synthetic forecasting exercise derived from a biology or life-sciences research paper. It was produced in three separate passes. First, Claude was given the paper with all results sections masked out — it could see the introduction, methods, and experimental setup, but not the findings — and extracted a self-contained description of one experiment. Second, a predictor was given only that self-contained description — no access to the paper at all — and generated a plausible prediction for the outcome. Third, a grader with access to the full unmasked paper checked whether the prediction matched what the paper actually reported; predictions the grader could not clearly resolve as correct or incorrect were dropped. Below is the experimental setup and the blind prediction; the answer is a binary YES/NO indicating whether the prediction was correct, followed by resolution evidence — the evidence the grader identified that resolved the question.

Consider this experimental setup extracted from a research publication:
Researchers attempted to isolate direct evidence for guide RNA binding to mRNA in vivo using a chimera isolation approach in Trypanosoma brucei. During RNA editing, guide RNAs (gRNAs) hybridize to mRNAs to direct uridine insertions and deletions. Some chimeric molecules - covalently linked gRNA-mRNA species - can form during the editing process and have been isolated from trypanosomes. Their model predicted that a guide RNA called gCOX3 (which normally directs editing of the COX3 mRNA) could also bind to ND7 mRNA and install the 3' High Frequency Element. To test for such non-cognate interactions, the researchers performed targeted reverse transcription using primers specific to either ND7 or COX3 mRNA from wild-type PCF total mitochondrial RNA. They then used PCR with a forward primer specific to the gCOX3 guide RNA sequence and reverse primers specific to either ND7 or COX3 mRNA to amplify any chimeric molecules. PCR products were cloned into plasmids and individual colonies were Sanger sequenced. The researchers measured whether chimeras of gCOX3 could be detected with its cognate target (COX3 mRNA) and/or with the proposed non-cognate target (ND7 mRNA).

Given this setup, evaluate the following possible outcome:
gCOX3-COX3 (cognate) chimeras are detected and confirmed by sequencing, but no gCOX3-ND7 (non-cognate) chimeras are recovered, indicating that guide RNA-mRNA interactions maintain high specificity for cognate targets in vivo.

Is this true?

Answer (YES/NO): NO